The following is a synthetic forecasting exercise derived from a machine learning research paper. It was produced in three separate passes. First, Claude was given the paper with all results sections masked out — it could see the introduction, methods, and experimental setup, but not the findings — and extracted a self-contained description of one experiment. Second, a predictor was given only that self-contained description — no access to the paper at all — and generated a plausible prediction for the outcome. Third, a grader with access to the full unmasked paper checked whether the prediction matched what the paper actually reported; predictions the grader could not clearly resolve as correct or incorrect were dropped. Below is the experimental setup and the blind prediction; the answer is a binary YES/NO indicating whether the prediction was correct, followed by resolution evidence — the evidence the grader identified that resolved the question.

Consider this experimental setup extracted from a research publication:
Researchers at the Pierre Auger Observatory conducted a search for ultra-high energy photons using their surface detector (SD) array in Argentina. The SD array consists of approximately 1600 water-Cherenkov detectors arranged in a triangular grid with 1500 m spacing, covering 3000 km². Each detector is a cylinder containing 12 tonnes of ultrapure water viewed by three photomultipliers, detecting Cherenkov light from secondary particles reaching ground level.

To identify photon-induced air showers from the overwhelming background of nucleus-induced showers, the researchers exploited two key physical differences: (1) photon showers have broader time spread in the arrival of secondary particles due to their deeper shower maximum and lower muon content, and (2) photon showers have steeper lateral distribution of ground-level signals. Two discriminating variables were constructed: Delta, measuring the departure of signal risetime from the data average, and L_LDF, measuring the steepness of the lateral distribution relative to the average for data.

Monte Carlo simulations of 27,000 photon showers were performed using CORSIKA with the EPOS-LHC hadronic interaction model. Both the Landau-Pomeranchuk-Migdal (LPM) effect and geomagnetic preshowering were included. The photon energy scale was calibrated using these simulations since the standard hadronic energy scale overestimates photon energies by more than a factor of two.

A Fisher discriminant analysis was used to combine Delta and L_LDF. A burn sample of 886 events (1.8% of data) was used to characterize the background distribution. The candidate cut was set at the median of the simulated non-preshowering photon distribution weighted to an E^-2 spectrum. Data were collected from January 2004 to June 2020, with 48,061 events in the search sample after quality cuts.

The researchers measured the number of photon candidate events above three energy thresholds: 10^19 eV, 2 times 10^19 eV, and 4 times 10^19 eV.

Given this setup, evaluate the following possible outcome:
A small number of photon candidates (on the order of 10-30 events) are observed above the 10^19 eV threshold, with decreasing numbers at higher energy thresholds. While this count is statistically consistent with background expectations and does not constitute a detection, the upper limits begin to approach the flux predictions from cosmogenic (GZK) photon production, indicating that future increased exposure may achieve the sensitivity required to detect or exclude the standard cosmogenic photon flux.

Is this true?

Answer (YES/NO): YES